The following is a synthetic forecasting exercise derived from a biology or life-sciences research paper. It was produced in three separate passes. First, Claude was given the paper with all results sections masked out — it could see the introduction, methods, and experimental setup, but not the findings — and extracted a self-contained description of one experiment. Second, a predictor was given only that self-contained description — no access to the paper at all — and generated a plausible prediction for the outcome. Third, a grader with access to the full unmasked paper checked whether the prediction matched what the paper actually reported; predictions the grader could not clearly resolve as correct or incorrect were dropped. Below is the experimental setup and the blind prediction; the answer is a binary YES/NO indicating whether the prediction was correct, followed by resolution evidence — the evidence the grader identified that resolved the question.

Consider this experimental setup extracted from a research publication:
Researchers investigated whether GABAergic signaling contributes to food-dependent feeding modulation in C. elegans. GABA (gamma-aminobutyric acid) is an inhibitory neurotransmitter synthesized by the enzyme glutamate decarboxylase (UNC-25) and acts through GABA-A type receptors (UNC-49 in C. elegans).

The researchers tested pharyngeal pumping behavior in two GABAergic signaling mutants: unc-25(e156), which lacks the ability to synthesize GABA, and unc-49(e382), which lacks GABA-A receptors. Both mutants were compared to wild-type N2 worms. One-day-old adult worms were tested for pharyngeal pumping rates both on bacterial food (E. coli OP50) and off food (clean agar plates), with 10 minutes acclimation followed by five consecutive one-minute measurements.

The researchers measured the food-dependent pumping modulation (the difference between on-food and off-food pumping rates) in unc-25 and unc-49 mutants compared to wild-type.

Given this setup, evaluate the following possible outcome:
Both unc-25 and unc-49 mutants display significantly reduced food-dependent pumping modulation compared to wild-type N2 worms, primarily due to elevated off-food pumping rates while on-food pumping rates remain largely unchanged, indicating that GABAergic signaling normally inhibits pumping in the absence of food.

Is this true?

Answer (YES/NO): NO